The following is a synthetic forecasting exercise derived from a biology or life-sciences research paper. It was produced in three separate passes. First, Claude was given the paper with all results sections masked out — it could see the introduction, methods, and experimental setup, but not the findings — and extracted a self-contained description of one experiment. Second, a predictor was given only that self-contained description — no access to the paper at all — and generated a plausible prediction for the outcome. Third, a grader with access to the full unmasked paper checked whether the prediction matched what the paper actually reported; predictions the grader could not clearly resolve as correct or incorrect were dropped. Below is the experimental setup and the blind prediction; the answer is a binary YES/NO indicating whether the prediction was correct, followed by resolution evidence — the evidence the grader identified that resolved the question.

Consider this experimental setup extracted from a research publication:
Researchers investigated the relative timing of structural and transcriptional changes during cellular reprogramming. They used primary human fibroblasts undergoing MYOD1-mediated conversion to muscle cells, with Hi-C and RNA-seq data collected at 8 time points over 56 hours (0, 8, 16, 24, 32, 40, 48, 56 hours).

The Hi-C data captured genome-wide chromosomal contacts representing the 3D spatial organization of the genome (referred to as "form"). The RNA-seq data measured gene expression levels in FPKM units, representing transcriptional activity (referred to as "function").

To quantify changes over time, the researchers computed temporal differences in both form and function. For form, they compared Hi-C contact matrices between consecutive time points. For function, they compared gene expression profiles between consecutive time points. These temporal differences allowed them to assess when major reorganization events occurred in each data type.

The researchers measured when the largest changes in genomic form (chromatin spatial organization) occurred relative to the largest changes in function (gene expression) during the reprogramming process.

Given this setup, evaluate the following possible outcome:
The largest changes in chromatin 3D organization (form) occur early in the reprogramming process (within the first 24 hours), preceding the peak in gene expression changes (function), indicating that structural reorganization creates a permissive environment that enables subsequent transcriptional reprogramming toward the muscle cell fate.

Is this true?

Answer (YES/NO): YES